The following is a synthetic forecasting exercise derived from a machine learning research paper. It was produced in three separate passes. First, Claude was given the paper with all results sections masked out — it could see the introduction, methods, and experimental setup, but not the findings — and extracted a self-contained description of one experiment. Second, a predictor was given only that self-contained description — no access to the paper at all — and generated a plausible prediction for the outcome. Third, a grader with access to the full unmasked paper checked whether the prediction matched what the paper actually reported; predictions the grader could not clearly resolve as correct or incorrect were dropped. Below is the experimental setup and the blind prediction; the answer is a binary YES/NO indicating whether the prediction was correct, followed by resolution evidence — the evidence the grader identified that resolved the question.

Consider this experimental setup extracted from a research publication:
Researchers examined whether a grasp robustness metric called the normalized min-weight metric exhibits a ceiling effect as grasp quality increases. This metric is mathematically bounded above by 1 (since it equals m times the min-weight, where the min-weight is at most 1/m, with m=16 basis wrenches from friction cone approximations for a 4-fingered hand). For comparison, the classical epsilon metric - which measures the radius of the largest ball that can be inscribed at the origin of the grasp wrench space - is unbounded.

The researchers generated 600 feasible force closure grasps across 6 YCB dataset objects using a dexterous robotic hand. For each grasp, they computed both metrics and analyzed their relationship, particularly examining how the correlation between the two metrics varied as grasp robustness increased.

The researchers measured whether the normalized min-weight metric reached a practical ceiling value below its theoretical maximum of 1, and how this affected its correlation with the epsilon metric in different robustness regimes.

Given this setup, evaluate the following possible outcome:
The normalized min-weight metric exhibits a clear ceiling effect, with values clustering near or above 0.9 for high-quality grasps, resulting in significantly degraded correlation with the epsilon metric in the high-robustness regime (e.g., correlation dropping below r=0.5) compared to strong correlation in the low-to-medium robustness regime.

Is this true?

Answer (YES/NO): NO